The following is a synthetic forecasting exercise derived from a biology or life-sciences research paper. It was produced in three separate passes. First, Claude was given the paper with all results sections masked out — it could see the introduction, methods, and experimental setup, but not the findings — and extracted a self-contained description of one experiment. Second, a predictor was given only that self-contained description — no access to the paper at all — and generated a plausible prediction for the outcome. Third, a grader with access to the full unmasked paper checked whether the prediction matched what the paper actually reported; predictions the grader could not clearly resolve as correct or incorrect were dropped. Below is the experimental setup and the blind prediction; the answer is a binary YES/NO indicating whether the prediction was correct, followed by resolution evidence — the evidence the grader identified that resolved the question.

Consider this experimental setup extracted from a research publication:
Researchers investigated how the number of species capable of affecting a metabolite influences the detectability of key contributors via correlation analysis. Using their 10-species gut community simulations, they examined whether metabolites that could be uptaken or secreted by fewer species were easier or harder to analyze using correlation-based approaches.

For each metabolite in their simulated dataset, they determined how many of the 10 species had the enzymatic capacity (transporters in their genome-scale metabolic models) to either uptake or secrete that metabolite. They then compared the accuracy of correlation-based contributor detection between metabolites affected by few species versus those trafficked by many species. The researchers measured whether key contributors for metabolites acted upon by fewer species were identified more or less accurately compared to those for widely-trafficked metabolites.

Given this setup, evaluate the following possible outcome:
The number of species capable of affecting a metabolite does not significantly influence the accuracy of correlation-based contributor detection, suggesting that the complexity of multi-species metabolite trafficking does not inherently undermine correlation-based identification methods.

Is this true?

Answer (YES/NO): NO